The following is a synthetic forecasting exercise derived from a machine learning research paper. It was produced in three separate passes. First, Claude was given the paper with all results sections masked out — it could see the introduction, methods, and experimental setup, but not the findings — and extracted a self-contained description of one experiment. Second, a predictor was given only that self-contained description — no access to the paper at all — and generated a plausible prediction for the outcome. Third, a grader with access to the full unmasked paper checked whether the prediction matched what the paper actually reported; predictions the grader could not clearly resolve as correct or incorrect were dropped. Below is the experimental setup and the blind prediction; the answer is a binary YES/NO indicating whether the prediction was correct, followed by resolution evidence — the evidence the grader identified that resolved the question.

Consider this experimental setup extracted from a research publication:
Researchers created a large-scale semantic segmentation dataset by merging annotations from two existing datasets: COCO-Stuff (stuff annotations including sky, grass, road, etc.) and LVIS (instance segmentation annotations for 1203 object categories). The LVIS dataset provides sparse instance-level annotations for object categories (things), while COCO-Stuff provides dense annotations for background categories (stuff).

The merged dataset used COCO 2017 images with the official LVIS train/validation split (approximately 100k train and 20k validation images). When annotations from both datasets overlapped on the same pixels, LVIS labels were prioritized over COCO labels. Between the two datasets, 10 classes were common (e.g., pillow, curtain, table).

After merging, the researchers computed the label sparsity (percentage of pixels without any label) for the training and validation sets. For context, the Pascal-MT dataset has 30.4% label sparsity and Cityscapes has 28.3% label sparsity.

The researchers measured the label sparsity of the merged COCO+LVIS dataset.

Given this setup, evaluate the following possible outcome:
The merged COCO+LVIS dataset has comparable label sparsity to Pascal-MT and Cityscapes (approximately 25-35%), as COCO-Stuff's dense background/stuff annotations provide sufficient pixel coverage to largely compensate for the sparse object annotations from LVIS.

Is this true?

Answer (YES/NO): NO